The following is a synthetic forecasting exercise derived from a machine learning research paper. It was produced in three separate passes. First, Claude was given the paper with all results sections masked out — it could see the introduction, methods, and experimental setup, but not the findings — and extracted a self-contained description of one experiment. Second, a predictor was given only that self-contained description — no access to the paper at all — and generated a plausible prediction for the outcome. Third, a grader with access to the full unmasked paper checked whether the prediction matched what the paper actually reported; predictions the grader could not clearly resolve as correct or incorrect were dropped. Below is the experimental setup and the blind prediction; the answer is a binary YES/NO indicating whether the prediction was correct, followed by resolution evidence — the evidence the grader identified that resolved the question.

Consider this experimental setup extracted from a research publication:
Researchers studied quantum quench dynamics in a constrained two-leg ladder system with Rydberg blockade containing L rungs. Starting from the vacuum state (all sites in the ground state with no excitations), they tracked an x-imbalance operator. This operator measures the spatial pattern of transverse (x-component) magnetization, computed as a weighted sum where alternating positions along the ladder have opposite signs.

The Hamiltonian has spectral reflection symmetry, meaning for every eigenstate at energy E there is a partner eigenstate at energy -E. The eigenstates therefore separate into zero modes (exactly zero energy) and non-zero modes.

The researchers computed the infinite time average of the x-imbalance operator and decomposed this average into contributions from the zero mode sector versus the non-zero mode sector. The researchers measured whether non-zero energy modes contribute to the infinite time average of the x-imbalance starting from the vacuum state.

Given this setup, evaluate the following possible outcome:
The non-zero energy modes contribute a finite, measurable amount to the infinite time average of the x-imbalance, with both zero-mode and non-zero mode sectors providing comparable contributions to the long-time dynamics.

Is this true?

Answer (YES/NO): YES